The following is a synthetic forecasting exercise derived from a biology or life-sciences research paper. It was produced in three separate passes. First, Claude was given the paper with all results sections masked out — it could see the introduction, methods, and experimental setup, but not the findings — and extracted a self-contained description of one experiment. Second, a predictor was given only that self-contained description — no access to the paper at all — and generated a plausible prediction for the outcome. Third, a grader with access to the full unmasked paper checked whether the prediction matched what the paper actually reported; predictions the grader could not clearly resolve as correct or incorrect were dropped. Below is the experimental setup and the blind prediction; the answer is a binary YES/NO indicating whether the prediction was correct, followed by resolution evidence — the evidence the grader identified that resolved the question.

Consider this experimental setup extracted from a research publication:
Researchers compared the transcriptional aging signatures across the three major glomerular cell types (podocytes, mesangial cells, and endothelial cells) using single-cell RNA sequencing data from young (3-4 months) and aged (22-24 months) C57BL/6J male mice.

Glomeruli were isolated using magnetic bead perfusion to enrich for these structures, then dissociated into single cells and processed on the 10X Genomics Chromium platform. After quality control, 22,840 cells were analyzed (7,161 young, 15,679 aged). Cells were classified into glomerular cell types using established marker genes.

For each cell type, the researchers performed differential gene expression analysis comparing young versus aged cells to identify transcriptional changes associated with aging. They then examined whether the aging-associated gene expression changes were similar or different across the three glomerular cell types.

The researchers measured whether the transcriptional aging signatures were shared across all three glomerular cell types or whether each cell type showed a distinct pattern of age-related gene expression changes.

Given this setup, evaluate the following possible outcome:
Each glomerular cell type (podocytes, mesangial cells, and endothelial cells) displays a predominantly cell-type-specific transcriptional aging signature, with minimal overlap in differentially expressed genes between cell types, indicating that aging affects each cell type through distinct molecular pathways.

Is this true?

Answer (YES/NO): NO